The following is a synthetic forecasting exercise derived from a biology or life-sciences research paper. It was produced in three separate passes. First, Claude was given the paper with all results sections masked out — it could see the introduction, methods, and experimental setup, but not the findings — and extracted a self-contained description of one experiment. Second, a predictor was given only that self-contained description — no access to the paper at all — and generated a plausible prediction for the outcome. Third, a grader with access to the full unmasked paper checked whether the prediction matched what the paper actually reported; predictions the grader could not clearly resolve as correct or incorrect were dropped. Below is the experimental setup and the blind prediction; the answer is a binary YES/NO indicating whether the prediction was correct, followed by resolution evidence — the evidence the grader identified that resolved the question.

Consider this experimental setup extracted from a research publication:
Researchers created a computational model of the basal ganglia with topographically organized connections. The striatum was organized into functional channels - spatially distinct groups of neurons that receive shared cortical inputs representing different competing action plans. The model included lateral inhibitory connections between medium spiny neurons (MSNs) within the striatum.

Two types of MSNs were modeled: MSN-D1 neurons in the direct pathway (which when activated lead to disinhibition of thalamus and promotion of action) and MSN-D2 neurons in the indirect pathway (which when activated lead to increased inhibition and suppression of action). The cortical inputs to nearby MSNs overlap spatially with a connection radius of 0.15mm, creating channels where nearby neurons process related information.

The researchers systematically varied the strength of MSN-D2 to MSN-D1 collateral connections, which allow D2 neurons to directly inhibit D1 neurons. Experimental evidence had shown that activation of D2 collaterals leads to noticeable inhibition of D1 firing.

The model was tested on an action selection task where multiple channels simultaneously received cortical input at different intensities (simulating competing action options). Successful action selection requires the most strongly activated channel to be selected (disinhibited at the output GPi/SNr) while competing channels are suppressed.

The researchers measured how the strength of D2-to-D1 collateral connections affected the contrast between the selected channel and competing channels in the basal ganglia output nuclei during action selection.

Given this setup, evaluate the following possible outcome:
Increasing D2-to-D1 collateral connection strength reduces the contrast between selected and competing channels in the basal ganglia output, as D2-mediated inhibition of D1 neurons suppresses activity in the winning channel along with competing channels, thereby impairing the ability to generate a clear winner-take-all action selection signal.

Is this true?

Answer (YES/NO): NO